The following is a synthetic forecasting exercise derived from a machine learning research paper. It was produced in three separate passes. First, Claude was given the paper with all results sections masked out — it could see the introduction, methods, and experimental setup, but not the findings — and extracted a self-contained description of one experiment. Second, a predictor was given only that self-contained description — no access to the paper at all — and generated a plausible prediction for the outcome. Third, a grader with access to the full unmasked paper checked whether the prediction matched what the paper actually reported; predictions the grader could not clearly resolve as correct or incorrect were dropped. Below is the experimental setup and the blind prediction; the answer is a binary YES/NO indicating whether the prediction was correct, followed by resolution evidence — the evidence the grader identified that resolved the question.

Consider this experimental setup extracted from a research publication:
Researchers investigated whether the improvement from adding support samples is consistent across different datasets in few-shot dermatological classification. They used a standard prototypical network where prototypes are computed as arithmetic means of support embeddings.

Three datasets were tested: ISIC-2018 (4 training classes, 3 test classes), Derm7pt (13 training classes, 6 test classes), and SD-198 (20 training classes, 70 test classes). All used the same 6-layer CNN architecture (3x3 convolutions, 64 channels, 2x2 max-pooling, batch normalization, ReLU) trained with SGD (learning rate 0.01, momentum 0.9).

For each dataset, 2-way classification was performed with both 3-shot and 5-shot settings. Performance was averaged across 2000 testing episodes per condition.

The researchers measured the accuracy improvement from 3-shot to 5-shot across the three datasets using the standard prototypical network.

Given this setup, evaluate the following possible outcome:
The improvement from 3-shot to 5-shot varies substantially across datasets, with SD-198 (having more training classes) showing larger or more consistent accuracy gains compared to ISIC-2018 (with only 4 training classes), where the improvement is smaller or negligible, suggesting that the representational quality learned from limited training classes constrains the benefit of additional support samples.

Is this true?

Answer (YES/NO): NO